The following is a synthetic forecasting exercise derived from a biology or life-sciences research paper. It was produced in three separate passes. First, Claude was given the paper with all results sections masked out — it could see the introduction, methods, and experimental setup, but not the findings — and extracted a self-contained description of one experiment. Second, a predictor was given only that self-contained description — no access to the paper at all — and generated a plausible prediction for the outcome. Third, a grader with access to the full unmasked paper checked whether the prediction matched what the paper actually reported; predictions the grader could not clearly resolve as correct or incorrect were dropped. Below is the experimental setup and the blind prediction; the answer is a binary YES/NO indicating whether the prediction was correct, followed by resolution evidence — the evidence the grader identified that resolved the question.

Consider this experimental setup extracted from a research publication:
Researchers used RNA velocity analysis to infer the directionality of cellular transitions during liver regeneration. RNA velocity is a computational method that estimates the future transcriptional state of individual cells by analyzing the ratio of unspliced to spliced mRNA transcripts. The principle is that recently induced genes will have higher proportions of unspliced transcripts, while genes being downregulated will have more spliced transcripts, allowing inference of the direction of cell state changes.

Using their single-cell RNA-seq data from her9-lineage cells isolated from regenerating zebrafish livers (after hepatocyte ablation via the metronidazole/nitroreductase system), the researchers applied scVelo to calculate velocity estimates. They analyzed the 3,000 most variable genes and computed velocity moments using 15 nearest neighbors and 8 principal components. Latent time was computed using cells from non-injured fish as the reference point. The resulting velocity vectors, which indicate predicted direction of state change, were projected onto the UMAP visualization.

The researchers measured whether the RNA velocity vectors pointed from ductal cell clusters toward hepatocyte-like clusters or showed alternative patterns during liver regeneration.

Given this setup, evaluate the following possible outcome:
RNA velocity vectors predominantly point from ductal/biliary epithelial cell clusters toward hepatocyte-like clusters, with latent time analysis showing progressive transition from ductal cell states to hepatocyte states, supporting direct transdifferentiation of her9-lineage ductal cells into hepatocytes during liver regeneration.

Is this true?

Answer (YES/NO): NO